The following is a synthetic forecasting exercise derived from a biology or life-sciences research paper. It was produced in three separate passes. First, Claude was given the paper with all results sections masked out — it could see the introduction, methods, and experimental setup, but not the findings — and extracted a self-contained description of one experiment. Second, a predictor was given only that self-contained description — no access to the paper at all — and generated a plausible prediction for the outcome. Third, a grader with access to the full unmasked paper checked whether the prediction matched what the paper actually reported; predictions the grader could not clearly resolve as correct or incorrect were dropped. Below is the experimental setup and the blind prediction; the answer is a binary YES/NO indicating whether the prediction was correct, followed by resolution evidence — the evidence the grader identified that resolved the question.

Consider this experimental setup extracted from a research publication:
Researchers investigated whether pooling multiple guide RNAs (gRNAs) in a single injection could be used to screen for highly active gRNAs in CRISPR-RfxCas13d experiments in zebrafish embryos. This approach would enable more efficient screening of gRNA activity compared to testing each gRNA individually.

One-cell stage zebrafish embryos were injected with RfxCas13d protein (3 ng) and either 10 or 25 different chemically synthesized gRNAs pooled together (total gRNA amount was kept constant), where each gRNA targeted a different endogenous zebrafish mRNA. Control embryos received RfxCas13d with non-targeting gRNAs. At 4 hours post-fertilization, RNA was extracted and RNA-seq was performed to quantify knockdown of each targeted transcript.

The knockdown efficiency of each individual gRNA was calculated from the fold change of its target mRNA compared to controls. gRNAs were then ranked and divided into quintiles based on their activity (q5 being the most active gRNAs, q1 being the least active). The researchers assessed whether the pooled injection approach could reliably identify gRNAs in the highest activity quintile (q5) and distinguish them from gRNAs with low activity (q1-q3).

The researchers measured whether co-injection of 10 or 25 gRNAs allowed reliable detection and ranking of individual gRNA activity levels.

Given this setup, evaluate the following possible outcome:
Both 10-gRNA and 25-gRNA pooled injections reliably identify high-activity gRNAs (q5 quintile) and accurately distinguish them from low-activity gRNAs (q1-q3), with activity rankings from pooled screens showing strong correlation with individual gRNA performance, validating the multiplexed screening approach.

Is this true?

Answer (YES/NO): YES